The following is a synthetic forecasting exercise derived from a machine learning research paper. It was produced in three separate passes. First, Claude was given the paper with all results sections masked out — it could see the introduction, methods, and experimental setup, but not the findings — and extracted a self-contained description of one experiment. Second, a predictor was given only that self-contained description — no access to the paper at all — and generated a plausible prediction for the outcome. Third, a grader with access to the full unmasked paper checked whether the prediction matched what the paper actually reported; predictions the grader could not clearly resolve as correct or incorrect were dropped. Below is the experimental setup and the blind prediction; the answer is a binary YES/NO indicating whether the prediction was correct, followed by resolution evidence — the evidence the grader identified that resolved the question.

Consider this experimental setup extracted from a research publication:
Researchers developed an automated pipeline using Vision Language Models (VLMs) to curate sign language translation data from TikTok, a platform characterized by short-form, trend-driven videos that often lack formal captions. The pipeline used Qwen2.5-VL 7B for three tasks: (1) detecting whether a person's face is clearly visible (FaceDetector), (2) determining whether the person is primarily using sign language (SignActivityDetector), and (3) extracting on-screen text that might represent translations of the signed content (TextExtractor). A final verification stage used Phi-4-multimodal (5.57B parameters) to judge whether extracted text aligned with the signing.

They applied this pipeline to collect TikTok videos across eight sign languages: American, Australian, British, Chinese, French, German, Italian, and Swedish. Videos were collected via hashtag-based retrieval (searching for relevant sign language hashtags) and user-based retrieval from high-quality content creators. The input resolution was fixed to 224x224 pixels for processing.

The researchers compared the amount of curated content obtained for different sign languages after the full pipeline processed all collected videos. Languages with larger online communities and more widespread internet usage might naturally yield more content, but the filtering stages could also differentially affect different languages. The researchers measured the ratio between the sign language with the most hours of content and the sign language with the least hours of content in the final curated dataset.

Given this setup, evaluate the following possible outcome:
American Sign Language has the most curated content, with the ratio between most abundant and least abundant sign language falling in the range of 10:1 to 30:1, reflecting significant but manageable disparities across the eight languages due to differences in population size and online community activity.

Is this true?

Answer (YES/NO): NO